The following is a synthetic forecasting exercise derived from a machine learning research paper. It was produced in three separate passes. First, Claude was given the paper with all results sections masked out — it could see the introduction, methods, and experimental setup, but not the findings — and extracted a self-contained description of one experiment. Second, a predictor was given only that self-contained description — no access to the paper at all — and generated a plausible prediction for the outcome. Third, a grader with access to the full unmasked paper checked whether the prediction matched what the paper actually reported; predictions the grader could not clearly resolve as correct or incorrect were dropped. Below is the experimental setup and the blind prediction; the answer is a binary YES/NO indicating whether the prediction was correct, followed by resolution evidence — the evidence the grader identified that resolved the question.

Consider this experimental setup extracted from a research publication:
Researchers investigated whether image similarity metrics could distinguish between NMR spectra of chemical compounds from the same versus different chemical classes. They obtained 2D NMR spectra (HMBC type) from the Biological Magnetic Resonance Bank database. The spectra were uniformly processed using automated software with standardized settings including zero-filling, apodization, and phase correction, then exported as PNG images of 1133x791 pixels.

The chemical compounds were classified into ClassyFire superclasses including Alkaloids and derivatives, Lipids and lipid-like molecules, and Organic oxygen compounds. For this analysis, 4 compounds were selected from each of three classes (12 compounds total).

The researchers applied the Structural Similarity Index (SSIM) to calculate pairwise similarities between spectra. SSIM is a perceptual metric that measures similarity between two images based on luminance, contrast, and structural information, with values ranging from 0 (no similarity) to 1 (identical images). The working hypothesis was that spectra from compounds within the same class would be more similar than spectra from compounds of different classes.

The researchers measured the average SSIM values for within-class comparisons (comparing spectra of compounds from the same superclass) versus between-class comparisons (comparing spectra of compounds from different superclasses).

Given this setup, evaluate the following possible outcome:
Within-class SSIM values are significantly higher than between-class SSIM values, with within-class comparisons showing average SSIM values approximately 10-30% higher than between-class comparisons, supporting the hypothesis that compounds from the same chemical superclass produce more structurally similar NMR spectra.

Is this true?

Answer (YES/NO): NO